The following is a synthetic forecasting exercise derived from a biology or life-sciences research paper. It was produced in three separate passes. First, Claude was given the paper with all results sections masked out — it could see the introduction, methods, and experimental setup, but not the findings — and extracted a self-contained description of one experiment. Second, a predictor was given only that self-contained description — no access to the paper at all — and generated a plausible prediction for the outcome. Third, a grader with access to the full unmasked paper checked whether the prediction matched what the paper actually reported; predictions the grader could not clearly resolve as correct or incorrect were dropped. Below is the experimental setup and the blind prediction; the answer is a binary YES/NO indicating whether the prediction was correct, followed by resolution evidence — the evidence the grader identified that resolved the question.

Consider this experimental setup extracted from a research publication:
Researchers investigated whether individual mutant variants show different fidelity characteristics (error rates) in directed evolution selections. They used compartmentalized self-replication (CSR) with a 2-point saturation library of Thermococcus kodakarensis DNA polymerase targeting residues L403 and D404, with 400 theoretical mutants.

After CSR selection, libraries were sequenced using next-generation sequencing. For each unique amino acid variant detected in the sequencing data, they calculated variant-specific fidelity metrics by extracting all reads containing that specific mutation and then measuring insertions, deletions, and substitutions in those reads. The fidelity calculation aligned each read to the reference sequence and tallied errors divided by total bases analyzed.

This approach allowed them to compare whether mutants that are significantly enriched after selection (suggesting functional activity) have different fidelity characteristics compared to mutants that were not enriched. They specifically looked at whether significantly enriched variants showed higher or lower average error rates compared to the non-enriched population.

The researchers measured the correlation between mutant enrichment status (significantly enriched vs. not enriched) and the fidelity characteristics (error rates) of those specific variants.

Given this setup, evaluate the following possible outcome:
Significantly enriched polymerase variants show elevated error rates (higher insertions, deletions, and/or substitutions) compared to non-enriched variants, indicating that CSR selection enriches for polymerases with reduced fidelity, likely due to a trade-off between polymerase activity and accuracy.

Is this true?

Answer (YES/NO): NO